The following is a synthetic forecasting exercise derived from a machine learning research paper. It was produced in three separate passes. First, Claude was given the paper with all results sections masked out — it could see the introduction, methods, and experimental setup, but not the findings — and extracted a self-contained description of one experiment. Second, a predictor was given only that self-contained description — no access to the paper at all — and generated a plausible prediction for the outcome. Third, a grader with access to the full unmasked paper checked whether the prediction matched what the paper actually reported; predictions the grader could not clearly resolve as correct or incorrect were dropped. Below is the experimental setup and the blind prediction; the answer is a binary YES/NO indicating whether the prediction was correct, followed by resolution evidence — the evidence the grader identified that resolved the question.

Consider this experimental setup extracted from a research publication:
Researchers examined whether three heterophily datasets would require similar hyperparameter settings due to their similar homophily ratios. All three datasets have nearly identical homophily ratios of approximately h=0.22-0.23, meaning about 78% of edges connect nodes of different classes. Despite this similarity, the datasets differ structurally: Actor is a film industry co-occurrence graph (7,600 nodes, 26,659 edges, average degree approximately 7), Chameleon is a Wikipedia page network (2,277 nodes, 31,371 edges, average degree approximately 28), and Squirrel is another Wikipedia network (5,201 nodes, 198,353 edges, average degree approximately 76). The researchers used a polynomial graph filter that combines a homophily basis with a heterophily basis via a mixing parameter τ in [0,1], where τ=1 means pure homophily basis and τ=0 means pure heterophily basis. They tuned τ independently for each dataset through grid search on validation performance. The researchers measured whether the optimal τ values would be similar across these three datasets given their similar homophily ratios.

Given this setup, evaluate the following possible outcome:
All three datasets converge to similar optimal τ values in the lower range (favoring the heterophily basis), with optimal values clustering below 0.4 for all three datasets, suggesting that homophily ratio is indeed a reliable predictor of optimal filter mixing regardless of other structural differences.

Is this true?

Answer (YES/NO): NO